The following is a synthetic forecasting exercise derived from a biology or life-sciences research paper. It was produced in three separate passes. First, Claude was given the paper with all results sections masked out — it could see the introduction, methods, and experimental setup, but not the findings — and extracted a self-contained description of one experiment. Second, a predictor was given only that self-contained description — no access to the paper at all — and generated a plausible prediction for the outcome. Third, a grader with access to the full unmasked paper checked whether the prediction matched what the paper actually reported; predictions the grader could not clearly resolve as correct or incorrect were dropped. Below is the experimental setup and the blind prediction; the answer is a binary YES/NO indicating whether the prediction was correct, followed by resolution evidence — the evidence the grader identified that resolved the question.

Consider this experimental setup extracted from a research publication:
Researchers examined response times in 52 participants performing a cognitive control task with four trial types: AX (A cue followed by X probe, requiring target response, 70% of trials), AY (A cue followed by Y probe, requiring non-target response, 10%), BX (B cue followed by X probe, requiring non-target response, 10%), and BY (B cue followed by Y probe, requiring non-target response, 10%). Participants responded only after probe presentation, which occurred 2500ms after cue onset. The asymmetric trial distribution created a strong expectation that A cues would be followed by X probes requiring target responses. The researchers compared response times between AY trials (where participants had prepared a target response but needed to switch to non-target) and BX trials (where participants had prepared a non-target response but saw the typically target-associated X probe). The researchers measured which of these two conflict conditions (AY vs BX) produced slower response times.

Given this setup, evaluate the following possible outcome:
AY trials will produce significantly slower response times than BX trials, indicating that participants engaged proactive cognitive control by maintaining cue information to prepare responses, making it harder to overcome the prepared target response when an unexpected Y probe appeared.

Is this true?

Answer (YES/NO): YES